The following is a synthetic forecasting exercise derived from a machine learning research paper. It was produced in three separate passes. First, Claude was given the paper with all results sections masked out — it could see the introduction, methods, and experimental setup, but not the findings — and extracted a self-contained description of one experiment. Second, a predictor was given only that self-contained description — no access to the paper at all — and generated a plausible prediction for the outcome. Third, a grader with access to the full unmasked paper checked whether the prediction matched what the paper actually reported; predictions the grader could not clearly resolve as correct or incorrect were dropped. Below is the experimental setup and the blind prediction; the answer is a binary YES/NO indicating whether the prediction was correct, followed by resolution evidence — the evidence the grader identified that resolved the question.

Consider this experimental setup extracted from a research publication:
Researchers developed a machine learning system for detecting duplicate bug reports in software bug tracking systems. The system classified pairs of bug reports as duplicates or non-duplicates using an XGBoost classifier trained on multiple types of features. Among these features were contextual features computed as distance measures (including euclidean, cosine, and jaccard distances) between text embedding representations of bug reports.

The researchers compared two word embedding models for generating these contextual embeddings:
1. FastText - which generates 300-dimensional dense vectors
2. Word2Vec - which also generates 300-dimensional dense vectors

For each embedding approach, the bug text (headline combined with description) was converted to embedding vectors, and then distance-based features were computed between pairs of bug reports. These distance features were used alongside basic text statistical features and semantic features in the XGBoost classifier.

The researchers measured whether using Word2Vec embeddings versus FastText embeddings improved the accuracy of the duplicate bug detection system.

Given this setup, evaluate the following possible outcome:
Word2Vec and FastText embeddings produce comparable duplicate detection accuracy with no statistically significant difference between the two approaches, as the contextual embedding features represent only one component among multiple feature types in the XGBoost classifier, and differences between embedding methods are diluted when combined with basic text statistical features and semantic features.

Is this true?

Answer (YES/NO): NO